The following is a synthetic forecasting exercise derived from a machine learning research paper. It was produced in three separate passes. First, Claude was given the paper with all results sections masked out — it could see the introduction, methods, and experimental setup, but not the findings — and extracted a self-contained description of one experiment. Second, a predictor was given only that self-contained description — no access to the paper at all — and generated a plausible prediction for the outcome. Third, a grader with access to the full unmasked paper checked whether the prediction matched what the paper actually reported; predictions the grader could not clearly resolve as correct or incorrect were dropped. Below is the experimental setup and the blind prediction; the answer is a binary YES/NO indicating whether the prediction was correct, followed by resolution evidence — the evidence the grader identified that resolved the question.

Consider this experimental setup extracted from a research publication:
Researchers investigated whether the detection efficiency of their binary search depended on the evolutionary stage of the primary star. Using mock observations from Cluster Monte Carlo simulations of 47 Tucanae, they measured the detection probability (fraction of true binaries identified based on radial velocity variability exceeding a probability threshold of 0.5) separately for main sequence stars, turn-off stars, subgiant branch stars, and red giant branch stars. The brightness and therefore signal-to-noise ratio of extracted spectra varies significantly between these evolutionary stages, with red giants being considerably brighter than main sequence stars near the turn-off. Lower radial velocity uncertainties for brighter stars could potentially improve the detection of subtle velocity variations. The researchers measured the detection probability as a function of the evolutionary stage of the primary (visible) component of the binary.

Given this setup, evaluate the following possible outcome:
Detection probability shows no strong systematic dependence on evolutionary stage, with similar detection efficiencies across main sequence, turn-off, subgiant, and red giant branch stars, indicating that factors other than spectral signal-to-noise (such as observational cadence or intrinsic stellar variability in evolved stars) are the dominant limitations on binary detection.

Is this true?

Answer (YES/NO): NO